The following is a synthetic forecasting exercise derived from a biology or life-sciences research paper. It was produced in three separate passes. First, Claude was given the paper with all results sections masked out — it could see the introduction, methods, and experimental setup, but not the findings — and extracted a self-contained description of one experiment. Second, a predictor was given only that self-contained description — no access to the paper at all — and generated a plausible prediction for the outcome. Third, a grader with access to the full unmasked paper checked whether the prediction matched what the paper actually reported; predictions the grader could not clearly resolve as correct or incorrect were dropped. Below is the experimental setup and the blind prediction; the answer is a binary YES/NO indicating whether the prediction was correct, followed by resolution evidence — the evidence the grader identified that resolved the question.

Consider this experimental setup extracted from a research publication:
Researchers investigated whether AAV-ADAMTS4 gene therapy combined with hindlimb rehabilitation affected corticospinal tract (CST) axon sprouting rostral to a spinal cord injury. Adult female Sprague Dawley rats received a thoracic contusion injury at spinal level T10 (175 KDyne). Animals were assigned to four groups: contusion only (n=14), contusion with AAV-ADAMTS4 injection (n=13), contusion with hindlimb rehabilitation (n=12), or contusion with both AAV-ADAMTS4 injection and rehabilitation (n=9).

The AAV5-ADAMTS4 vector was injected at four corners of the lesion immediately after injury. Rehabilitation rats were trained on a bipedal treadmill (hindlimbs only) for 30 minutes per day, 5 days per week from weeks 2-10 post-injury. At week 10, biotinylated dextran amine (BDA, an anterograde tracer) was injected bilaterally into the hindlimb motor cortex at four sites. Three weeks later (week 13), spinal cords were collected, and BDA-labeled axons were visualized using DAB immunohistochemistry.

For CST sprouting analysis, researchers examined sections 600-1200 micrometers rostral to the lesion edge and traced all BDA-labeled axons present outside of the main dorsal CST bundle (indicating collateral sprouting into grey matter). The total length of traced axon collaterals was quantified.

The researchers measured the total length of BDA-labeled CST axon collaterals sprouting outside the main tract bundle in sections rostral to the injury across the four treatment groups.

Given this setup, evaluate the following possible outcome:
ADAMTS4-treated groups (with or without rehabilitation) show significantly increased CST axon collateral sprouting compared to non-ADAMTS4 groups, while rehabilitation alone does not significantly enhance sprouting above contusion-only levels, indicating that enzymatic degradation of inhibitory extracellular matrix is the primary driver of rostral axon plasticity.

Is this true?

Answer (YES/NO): YES